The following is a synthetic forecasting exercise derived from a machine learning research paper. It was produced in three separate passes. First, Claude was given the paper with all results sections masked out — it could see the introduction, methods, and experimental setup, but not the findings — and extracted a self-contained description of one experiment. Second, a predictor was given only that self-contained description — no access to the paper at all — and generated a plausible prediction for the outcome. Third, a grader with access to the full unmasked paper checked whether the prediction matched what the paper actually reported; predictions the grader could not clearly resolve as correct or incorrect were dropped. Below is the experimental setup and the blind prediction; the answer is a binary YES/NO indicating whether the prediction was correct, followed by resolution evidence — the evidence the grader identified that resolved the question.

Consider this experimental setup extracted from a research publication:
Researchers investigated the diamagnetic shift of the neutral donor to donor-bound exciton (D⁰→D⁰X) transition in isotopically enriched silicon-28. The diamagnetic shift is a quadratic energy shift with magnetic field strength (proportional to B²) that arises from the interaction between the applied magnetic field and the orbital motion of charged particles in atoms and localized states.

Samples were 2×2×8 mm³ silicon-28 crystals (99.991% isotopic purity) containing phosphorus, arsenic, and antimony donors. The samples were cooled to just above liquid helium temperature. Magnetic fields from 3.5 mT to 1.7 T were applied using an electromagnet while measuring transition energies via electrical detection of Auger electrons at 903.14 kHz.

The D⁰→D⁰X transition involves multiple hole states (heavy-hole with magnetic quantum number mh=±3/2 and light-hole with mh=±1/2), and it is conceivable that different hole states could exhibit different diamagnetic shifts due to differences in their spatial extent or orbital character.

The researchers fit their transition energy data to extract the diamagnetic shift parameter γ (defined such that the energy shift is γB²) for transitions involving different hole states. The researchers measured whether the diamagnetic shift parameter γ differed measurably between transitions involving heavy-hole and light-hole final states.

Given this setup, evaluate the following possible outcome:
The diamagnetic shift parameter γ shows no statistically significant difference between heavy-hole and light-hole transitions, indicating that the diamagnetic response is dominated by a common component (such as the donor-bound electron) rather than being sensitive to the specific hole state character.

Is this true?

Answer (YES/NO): YES